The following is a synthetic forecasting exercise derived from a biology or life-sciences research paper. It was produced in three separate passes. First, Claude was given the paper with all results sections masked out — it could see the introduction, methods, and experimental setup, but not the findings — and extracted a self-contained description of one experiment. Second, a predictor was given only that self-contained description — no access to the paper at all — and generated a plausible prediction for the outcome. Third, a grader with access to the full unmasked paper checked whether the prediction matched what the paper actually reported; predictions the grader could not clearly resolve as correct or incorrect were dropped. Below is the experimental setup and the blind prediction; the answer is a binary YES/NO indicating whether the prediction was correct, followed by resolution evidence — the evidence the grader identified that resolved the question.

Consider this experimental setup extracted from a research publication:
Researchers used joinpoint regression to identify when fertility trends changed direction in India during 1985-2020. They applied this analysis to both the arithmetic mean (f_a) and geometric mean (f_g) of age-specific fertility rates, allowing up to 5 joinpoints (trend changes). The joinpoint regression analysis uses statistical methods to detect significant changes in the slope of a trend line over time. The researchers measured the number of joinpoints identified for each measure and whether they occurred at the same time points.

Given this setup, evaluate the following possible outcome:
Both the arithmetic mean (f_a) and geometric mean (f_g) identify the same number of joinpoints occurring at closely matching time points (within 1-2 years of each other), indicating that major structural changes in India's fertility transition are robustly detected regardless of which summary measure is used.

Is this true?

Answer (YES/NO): NO